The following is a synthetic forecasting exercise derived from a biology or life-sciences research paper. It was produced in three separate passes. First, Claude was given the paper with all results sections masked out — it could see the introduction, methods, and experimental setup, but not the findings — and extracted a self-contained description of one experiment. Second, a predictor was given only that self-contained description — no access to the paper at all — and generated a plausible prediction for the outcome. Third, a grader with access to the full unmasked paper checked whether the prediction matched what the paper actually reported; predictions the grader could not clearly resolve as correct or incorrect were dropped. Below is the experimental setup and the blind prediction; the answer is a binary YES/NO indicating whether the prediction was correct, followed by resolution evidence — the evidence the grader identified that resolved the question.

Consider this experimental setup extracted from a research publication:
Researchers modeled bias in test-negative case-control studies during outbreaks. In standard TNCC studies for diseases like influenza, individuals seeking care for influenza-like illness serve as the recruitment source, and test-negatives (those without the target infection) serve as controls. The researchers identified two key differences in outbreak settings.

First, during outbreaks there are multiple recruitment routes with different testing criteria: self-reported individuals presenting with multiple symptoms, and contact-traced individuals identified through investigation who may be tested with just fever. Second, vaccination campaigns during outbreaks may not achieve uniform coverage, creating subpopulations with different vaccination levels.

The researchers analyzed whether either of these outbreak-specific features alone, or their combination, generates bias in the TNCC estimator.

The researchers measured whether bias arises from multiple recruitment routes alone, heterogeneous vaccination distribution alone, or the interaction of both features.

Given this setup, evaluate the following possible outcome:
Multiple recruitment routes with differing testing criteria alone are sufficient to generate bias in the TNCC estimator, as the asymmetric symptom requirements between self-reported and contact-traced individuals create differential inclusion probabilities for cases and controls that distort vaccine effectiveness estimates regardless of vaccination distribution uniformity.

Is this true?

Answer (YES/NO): YES